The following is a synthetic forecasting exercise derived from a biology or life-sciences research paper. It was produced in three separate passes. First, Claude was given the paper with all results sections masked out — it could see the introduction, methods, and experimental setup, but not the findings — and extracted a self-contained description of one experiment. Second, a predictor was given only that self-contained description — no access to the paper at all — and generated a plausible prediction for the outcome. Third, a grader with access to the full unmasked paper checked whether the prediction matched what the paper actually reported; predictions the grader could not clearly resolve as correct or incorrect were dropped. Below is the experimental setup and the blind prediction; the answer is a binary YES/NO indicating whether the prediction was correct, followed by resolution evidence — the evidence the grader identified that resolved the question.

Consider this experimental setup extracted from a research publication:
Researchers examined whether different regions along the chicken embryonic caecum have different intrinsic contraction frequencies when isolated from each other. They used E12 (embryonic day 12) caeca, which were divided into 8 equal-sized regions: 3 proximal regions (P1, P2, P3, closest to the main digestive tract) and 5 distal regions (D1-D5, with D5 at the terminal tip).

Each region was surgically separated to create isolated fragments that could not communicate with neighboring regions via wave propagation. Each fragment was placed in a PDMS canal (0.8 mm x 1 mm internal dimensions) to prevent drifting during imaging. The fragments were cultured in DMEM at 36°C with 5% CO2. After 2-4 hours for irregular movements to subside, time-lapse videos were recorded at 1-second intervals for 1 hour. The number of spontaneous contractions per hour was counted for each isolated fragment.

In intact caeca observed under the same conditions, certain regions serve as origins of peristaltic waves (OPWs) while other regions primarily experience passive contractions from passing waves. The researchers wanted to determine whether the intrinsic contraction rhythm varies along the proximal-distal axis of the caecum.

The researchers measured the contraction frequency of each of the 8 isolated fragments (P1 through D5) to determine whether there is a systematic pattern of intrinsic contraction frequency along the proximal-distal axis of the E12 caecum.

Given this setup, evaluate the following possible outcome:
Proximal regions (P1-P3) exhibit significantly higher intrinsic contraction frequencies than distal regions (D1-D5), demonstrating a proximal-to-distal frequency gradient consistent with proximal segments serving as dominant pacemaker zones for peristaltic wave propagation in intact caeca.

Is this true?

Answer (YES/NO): NO